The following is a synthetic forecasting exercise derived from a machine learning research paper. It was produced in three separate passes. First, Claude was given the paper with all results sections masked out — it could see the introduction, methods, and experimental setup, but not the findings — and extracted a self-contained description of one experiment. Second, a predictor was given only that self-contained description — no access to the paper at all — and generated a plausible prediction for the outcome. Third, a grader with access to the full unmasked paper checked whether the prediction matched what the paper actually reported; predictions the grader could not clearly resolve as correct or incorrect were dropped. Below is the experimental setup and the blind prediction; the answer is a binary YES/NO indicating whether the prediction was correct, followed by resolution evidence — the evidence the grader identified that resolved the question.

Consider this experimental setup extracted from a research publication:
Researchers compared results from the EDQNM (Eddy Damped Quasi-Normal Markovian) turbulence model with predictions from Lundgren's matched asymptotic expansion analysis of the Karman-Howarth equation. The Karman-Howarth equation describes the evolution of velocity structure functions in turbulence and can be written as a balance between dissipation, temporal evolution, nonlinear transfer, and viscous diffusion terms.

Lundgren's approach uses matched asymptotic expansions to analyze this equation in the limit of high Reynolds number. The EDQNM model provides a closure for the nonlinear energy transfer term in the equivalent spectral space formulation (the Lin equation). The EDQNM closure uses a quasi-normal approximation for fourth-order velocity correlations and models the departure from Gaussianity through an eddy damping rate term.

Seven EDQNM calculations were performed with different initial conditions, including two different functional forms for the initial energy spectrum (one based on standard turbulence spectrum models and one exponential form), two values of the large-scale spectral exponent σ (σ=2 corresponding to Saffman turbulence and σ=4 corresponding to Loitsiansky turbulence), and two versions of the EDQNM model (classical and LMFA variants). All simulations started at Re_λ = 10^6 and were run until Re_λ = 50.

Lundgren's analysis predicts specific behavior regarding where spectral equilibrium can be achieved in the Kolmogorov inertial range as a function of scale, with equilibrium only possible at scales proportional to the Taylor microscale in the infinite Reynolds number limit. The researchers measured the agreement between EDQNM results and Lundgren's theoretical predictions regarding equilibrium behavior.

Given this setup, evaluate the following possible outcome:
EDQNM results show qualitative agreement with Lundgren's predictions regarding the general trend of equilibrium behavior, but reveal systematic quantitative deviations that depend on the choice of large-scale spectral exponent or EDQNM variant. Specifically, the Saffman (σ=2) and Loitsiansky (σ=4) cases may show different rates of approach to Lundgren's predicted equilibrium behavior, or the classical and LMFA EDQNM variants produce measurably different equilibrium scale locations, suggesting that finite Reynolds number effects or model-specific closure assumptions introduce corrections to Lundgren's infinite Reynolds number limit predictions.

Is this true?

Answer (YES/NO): NO